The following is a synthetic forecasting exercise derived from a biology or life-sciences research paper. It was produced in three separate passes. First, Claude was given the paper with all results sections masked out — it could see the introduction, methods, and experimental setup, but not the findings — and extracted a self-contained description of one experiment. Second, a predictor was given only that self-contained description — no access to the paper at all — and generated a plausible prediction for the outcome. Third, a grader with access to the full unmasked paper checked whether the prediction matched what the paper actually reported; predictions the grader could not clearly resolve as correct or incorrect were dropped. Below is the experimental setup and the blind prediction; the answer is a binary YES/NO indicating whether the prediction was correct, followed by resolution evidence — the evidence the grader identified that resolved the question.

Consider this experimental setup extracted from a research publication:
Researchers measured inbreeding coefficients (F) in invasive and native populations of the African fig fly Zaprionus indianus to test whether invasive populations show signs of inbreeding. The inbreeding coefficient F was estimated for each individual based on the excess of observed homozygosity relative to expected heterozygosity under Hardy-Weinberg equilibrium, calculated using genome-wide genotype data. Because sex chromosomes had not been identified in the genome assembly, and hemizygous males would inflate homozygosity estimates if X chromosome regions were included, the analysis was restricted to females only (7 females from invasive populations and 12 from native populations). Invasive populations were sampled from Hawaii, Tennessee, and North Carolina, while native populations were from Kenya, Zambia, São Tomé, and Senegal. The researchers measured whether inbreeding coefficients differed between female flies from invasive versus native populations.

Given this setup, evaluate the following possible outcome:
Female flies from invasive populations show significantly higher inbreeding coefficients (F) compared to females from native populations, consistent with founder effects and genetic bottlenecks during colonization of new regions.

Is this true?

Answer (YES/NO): NO